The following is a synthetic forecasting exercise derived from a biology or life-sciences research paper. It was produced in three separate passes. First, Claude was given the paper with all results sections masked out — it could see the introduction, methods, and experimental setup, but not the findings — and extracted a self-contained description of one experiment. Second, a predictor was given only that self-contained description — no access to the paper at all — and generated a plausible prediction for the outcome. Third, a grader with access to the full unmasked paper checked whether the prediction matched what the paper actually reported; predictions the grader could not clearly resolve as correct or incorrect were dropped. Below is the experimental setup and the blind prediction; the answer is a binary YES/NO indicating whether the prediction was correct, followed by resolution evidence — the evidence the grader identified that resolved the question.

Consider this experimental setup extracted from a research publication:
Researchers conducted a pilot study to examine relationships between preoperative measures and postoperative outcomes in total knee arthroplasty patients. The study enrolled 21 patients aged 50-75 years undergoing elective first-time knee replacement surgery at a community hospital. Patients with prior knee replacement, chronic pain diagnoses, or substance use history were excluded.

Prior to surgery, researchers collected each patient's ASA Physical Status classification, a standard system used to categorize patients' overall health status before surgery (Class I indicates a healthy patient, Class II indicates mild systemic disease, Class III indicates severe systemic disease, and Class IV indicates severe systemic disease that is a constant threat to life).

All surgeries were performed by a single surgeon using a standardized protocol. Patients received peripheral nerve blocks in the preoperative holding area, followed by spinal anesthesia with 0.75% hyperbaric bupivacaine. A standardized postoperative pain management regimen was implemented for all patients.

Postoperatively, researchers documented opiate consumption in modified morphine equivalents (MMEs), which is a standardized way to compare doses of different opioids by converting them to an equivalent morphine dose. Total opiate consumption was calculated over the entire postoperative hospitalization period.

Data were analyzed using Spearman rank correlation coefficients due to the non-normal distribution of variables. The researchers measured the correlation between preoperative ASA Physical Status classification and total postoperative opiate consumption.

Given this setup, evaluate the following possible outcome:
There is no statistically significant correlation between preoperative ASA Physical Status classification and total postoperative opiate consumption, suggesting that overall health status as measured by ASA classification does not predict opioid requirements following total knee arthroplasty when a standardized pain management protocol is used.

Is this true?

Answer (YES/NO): NO